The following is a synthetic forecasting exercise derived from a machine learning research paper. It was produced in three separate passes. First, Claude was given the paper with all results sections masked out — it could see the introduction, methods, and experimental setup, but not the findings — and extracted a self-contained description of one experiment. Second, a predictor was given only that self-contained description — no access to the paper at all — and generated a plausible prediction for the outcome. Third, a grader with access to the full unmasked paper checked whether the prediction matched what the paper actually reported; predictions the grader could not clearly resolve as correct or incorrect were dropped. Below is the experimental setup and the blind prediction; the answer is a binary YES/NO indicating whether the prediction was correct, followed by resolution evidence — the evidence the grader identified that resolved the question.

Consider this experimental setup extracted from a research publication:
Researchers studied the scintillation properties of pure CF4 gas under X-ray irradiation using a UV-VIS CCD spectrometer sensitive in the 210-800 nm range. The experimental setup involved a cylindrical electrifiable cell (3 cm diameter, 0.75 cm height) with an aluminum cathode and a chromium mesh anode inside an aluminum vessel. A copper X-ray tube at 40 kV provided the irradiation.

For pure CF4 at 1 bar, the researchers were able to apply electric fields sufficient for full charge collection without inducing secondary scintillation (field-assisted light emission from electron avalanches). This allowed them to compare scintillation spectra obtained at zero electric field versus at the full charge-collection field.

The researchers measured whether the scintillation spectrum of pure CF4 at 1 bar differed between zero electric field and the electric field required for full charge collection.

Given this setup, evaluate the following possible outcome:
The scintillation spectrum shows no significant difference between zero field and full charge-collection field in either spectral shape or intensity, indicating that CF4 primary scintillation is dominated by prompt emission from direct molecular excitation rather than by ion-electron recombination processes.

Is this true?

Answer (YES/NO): YES